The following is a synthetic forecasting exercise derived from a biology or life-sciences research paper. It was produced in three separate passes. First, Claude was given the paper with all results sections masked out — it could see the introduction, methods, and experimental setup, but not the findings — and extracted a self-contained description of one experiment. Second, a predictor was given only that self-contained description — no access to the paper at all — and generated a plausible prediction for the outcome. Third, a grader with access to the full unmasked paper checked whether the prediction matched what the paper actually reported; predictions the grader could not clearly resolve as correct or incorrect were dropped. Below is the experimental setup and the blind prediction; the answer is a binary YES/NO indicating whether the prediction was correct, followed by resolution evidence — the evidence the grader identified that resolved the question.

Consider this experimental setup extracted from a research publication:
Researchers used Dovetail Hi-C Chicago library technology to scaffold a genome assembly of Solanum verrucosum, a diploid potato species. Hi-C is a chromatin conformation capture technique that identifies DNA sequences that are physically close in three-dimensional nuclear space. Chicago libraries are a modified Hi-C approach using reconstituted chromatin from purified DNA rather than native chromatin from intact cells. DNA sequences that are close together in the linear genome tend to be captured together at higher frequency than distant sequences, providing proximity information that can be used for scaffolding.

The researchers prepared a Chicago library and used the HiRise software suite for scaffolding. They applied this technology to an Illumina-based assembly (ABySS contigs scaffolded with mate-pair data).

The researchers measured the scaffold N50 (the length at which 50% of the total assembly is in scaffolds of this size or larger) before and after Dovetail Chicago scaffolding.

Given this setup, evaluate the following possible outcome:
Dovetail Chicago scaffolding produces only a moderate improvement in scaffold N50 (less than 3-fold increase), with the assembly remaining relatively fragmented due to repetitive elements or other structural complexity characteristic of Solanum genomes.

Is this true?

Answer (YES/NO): NO